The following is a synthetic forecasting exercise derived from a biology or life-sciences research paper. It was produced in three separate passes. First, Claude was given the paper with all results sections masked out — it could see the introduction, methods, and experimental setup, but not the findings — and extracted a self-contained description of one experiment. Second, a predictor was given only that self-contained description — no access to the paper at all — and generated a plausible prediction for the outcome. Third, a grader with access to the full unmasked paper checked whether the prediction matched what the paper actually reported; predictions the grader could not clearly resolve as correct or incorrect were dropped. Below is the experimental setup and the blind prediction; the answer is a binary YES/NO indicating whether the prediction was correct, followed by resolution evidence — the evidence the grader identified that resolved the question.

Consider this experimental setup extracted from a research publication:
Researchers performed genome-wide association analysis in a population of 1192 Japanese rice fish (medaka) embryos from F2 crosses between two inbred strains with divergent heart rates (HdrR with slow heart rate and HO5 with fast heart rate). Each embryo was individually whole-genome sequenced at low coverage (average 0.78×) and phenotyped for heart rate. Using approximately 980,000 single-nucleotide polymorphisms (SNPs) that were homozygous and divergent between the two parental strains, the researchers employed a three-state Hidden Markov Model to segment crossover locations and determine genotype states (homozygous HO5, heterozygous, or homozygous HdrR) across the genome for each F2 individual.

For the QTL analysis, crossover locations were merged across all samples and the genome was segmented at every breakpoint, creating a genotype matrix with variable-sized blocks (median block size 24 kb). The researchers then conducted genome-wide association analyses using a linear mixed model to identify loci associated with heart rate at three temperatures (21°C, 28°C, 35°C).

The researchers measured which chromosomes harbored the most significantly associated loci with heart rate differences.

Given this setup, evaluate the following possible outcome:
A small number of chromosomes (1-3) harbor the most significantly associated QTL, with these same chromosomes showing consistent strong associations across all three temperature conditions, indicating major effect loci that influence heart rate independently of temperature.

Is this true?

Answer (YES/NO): YES